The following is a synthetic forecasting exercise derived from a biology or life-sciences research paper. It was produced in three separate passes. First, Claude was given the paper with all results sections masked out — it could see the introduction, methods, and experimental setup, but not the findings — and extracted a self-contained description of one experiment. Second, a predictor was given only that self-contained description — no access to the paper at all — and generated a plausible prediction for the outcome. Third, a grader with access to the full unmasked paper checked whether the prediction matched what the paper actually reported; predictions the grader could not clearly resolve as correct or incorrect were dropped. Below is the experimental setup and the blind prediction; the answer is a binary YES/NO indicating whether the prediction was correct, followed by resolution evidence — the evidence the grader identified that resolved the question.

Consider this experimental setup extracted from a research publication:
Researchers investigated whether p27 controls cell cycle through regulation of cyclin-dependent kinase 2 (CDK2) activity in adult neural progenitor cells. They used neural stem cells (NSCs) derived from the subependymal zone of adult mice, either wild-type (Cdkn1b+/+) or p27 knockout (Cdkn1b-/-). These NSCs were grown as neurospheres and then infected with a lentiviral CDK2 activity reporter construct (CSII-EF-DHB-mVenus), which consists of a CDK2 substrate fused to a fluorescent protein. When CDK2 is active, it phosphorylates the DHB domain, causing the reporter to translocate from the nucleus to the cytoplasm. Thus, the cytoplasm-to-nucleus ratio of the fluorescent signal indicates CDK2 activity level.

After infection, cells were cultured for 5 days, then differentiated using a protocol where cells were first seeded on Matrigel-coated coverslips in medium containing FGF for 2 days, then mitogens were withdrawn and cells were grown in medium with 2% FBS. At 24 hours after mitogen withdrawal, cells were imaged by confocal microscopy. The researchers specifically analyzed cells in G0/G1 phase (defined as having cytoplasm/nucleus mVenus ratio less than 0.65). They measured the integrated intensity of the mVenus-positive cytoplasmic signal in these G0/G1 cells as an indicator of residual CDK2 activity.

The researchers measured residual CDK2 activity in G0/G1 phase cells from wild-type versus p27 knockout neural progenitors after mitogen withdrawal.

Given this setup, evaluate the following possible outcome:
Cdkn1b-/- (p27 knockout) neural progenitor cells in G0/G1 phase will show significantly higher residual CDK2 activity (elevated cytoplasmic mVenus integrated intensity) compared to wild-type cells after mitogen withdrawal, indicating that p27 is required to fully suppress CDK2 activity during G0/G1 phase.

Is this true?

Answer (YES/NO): YES